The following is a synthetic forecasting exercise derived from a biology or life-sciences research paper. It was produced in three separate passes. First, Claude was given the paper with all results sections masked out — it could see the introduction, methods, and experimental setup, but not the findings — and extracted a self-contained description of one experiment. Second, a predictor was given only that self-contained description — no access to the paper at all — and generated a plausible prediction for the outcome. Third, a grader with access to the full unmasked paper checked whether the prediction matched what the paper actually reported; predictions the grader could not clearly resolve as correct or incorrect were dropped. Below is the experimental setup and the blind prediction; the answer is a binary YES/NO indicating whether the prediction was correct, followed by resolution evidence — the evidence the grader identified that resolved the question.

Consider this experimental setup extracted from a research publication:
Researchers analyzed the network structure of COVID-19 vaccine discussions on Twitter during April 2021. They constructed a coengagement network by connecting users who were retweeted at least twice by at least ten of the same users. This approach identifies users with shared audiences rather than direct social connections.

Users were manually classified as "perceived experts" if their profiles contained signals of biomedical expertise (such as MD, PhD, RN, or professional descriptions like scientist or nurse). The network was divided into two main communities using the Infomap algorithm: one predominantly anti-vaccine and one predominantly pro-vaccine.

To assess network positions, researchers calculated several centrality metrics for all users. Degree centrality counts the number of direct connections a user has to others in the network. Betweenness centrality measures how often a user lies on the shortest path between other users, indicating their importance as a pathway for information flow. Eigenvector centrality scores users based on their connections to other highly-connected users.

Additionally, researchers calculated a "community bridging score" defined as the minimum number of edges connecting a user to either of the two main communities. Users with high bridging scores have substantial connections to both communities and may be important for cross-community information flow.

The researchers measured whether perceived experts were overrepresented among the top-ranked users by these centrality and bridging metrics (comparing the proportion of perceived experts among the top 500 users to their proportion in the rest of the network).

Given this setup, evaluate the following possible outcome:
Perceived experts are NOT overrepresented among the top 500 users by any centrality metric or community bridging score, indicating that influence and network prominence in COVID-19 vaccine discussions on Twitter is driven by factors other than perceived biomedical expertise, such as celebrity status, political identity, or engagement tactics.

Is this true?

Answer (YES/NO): NO